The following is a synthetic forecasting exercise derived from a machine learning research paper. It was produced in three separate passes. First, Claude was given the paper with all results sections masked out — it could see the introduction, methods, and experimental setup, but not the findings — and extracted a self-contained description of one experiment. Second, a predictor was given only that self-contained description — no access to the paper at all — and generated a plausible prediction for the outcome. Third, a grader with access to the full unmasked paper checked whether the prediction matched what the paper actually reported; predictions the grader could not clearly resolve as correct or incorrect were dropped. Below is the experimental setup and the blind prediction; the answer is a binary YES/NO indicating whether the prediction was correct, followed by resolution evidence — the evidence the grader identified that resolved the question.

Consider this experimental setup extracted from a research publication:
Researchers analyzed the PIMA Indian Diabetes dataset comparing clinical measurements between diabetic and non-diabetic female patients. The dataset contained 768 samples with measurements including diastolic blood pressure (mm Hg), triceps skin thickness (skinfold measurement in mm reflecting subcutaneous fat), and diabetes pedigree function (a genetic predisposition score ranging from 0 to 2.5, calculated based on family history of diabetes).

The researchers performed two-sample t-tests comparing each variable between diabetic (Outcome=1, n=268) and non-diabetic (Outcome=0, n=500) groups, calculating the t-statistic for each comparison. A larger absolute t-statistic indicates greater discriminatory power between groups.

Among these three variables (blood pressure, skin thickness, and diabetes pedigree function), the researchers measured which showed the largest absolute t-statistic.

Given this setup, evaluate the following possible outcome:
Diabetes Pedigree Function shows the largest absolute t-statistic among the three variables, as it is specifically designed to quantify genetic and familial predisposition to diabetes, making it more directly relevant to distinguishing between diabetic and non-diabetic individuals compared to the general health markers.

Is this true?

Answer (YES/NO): NO